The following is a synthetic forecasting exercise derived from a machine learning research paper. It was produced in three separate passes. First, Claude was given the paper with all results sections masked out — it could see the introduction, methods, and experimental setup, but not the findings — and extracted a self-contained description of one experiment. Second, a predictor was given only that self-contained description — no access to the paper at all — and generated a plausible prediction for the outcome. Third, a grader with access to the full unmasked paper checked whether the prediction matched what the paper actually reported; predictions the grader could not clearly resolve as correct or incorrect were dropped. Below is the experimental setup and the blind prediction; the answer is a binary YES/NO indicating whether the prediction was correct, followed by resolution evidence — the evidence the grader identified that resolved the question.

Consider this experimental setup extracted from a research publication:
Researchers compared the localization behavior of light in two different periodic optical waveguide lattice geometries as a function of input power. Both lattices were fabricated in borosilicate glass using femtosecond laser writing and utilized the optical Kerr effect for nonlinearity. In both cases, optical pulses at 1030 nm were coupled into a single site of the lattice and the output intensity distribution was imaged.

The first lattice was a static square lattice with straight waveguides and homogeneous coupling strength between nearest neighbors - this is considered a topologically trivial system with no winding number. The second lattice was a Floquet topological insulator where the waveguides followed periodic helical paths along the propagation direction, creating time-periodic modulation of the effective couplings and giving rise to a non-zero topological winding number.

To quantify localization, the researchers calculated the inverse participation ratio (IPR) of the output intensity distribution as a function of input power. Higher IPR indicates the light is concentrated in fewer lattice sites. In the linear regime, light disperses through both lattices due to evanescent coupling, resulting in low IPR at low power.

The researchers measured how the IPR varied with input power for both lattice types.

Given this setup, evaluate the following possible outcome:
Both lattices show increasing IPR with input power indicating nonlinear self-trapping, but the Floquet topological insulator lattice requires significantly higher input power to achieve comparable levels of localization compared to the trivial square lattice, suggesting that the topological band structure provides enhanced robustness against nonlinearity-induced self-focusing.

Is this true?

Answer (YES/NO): NO